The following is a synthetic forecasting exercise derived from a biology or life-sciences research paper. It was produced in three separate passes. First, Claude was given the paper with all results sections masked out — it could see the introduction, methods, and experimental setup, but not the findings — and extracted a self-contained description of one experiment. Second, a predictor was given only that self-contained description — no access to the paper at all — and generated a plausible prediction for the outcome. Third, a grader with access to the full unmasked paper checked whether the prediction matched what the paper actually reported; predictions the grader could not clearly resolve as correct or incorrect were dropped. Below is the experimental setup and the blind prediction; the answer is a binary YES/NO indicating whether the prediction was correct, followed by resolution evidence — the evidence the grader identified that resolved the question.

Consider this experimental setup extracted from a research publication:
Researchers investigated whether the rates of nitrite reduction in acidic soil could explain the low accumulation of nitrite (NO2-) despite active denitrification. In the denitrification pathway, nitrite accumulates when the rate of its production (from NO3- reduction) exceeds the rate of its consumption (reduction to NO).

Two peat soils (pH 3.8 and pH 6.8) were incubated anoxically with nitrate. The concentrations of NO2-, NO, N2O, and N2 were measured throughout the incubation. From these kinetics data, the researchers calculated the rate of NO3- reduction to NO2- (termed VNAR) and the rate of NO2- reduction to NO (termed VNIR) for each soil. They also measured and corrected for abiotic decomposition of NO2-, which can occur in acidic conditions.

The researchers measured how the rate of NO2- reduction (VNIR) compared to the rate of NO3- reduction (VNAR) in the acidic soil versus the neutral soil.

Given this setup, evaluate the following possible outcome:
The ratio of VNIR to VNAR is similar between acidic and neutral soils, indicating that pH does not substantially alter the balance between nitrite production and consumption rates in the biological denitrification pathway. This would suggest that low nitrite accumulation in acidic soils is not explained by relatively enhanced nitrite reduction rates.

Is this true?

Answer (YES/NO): NO